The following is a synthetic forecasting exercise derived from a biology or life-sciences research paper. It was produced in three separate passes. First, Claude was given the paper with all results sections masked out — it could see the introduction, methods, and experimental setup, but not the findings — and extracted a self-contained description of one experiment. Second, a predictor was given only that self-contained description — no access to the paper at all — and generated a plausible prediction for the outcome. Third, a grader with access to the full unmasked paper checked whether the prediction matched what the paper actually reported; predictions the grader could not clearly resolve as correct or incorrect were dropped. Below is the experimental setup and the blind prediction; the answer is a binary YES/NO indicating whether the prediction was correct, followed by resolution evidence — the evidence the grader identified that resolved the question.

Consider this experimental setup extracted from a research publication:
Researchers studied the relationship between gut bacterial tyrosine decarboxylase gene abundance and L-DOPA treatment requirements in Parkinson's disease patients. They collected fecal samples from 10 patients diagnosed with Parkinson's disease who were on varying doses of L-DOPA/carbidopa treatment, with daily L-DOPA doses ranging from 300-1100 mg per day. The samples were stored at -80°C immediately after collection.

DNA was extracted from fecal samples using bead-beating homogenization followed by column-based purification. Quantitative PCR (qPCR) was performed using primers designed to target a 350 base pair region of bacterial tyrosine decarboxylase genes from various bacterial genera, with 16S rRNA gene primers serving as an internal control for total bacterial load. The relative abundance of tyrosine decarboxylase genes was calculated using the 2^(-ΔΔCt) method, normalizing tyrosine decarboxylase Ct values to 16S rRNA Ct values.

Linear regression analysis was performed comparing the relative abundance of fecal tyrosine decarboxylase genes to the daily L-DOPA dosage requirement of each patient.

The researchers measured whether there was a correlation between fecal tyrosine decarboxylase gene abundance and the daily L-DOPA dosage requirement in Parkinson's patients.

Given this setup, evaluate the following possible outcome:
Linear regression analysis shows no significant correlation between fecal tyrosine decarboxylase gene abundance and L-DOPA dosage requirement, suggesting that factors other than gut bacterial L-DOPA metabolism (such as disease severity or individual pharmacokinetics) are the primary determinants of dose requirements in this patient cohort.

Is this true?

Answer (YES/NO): NO